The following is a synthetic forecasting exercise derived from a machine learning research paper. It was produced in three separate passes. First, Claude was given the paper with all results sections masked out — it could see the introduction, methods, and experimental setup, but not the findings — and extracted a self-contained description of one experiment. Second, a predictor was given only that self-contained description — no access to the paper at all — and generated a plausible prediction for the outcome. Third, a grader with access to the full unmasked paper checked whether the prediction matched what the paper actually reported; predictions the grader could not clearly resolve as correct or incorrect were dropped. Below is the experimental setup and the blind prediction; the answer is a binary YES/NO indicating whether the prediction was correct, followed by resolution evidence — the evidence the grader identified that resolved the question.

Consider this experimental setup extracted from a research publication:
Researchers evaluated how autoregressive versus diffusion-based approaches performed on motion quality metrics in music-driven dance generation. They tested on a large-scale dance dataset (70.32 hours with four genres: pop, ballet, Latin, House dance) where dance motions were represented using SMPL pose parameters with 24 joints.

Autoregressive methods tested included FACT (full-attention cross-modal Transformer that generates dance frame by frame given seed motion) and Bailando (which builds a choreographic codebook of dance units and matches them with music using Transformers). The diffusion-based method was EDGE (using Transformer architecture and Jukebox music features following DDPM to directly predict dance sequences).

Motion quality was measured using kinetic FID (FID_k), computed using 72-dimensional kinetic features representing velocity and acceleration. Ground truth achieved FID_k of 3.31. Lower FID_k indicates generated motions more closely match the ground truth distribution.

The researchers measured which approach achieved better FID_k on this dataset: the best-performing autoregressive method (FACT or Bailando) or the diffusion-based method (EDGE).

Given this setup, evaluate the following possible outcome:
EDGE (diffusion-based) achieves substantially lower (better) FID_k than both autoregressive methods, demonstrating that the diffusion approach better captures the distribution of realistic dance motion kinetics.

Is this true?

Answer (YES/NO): NO